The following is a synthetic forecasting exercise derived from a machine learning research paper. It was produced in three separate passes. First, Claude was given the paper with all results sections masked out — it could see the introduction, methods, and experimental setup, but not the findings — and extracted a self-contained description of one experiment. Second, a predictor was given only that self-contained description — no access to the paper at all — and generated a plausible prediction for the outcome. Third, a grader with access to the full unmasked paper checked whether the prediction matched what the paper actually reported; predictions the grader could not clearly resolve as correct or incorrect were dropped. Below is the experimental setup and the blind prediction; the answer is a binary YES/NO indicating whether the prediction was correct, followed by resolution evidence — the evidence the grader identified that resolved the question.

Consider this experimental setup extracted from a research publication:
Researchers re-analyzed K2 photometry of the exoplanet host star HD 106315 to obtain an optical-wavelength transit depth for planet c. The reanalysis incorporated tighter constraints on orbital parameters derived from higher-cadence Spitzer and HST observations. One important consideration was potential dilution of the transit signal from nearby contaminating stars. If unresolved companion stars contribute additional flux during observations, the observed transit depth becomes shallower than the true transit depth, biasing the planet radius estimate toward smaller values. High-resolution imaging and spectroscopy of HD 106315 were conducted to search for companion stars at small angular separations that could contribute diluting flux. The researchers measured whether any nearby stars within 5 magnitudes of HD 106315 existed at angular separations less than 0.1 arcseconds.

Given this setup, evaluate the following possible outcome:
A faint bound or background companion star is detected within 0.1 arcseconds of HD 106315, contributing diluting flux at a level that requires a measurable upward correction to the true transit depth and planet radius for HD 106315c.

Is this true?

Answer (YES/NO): NO